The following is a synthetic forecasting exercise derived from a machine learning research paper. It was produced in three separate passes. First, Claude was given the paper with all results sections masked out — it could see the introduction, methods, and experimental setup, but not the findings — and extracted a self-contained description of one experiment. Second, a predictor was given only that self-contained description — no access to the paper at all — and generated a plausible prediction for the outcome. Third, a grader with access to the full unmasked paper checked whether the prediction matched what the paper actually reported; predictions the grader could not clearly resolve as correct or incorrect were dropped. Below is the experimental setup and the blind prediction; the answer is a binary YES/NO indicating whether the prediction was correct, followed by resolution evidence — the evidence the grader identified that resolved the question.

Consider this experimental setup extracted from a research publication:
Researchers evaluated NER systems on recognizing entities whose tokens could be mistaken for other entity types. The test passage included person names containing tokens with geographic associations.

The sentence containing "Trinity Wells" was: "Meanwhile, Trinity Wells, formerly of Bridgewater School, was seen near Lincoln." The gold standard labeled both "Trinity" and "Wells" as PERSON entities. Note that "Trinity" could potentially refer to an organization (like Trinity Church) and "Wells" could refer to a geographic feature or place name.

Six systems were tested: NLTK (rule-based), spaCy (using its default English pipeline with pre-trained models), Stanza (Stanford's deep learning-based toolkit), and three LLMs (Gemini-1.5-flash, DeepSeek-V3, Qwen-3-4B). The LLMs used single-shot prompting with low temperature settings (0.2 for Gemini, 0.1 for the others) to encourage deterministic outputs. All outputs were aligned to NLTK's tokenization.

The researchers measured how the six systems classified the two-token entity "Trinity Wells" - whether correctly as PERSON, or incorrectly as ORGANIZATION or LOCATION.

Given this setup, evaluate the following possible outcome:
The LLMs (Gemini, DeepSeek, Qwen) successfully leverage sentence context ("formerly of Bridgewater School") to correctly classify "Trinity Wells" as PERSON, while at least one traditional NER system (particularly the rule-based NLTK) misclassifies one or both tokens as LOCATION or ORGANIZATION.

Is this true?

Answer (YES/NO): NO